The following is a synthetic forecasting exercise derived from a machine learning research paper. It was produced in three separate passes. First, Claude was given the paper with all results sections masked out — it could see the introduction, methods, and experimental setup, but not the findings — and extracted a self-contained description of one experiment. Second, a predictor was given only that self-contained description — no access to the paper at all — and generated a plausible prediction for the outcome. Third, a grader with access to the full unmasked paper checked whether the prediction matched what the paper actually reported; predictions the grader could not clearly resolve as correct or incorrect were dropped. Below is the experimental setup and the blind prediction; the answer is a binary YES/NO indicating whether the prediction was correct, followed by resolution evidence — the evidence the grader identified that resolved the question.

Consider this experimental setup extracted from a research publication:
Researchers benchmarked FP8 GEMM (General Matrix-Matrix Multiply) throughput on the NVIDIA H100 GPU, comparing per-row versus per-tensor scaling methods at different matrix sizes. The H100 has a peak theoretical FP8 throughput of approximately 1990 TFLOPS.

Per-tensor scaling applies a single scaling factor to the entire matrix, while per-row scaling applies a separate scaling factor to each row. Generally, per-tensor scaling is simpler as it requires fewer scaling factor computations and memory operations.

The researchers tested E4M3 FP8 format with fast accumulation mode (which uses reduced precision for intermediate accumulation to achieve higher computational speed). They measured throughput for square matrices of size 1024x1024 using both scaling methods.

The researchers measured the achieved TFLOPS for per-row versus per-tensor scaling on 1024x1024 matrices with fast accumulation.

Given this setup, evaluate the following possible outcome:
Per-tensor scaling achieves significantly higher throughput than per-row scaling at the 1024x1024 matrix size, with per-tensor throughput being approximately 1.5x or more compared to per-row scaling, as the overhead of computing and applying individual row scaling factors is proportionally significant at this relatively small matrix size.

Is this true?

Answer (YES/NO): NO